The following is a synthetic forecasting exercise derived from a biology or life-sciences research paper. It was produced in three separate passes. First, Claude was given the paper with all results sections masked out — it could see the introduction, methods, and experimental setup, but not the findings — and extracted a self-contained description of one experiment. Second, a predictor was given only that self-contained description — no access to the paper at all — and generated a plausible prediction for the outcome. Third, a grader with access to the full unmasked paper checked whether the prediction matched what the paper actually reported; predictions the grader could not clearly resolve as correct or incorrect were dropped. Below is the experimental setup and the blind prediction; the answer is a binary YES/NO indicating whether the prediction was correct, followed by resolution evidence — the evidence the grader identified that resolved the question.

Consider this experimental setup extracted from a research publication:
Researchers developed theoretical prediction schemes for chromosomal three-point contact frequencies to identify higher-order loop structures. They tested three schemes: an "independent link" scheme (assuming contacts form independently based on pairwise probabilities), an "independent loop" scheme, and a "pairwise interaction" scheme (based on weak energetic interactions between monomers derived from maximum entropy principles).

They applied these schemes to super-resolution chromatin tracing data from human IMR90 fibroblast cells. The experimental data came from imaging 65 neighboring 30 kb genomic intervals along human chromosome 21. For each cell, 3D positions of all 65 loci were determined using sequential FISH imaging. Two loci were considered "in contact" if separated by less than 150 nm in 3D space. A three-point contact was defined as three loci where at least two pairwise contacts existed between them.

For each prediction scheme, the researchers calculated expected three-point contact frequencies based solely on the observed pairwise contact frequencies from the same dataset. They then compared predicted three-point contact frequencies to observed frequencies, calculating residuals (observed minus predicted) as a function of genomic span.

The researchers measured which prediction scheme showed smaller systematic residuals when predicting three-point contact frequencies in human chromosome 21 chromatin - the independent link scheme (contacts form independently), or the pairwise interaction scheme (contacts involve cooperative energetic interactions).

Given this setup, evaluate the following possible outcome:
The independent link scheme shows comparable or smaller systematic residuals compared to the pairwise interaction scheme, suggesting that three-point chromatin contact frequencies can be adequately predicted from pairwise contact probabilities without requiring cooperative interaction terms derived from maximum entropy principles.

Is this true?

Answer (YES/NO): YES